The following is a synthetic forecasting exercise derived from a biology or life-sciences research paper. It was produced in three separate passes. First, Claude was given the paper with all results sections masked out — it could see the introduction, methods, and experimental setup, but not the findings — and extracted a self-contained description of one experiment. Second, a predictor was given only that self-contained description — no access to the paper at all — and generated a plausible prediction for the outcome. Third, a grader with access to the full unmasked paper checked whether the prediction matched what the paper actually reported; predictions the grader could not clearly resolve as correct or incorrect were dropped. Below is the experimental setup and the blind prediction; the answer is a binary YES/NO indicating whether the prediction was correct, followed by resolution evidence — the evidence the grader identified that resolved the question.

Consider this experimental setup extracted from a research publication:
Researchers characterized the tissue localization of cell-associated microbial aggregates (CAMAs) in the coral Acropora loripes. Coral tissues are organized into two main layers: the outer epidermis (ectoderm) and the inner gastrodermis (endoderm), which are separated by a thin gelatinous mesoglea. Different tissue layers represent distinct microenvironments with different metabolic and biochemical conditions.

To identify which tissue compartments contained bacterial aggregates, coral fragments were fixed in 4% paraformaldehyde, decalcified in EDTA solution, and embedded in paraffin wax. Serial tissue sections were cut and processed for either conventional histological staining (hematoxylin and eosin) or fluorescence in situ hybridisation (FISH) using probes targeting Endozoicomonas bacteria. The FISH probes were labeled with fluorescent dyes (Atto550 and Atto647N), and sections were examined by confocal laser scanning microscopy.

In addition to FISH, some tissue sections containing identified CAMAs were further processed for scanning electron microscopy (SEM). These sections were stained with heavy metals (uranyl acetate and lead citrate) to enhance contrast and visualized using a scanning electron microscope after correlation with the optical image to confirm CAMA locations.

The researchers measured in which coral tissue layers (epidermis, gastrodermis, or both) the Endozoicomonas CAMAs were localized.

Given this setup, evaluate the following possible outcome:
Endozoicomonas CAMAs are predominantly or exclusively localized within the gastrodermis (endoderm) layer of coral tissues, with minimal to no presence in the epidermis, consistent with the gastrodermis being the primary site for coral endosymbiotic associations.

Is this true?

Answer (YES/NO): YES